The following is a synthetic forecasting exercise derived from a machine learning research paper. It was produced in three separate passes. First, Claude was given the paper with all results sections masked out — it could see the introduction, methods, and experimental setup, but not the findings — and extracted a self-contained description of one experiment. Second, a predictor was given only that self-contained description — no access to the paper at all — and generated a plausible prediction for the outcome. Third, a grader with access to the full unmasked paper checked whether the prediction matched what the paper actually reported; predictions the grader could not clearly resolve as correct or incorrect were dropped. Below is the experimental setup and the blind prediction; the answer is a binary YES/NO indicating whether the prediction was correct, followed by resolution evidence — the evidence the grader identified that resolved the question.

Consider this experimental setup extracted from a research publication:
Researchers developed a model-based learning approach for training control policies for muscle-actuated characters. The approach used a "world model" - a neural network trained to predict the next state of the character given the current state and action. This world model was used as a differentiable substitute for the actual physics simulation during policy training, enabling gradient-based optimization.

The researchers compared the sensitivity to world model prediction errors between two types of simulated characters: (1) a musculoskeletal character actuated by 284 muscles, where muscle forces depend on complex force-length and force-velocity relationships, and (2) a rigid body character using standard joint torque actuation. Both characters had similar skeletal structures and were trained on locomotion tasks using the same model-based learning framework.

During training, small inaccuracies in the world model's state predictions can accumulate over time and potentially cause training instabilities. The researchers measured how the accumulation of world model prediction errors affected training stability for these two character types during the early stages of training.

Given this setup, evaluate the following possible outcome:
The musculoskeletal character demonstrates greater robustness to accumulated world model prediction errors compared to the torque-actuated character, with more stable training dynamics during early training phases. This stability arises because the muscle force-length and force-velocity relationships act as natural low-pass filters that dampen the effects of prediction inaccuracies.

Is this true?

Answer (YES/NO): NO